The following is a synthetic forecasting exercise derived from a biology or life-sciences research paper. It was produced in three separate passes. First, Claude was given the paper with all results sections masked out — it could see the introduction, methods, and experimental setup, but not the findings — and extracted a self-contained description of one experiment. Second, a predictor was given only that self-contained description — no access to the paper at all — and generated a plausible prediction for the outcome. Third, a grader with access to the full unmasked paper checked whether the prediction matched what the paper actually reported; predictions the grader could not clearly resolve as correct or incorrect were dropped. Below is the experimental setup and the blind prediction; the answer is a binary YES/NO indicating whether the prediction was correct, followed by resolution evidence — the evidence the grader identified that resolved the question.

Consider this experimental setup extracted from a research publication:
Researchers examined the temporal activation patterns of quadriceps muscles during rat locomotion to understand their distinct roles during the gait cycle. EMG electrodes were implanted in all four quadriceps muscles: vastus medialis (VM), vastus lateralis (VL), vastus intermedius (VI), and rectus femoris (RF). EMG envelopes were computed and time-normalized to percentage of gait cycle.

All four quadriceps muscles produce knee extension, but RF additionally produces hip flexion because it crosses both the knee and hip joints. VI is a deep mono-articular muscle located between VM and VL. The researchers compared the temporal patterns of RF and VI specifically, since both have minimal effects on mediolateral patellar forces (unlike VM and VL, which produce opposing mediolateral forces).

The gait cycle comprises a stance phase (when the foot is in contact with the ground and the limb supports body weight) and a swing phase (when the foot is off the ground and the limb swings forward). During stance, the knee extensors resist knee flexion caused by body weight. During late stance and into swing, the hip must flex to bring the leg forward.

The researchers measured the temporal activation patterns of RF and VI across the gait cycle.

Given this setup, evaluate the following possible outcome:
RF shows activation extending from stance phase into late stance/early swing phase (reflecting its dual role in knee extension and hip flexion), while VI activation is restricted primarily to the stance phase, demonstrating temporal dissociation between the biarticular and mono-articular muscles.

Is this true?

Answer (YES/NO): NO